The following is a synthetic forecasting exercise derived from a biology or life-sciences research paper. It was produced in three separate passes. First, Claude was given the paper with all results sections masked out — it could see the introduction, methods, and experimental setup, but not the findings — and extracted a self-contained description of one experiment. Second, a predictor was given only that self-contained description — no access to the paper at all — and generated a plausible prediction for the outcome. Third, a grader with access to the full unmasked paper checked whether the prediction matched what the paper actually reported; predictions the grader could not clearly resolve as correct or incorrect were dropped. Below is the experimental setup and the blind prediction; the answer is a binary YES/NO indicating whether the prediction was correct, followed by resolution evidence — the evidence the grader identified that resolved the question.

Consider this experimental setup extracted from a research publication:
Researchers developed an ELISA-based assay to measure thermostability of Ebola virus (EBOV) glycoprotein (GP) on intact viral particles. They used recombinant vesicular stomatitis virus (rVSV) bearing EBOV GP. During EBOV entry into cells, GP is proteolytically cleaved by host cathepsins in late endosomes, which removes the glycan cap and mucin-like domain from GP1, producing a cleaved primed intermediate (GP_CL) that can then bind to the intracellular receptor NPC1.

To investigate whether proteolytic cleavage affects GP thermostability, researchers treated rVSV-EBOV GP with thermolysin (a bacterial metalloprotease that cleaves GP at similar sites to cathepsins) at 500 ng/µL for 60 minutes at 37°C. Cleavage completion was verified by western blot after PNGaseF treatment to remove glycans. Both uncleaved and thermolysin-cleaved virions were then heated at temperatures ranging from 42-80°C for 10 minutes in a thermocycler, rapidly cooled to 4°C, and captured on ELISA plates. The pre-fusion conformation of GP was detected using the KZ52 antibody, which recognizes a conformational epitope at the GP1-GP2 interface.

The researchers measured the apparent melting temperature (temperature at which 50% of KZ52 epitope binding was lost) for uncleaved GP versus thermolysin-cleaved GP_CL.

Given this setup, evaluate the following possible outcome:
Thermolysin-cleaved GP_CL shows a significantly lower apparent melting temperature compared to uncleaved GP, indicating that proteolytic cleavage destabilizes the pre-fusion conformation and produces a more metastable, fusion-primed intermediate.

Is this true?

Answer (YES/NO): YES